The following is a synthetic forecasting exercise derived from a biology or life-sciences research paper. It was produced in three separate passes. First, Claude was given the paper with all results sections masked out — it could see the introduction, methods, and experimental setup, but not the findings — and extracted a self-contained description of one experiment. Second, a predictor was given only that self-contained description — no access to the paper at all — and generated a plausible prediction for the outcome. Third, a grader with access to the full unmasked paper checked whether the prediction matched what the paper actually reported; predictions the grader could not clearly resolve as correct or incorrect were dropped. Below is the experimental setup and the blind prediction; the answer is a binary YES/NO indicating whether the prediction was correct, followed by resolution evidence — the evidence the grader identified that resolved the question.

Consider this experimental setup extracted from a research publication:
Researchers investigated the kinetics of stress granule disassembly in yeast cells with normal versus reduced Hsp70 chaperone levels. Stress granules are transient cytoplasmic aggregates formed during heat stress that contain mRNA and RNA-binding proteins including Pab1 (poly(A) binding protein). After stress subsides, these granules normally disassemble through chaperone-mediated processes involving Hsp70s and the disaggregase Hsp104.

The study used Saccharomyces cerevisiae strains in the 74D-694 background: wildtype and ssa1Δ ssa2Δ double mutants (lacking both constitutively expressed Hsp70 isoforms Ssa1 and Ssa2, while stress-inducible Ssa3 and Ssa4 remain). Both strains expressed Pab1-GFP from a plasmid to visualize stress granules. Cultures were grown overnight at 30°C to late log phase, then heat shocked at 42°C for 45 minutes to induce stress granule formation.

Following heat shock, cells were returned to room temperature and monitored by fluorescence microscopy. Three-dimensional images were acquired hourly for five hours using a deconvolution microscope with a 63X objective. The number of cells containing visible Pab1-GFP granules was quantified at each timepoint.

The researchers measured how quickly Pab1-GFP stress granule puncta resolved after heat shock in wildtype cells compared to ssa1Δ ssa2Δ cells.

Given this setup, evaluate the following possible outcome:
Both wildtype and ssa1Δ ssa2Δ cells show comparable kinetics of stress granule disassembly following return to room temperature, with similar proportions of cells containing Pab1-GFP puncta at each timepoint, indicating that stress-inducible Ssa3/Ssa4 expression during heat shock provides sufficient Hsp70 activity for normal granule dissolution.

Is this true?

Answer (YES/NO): NO